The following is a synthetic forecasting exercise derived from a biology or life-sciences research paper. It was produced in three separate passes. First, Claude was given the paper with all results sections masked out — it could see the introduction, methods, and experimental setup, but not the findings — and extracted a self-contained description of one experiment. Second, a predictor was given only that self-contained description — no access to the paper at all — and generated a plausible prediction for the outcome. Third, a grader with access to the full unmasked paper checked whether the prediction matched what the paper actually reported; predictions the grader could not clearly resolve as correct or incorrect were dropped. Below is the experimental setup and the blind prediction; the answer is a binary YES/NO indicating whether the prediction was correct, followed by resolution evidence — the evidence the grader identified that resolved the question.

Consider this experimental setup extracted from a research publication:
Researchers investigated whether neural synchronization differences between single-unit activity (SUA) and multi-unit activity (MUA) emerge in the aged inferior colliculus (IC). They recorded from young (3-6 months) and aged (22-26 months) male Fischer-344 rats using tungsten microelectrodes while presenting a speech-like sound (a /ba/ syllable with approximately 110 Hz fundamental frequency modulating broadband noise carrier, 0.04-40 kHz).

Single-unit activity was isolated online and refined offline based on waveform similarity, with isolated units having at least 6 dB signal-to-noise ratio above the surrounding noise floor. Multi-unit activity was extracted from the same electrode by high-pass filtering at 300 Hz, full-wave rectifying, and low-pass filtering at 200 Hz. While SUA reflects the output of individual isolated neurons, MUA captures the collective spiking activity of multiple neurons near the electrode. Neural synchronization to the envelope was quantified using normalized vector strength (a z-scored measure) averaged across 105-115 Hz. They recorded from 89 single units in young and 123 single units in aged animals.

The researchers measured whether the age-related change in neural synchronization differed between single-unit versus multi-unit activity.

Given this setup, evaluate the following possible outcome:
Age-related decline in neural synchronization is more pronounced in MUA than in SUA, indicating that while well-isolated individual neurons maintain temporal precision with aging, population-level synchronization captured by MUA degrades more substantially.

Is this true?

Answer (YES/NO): NO